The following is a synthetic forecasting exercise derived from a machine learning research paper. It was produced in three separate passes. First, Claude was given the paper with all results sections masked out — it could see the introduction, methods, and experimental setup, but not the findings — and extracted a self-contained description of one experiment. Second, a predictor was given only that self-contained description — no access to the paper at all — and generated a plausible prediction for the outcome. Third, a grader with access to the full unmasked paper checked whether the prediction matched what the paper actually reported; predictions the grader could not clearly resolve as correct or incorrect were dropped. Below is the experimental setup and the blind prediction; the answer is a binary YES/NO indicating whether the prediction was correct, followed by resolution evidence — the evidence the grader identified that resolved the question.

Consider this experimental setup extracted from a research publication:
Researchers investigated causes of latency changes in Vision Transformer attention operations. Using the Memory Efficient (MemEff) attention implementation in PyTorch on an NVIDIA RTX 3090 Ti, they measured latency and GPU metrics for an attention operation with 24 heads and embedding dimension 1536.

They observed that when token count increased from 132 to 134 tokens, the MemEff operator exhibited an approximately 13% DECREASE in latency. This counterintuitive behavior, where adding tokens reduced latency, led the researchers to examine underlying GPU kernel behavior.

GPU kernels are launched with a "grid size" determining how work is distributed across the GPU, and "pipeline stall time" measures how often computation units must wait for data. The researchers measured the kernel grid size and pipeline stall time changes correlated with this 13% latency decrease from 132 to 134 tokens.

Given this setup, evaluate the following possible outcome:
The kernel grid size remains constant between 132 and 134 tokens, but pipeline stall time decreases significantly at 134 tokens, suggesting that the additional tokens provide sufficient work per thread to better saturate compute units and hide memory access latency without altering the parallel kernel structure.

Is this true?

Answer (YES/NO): NO